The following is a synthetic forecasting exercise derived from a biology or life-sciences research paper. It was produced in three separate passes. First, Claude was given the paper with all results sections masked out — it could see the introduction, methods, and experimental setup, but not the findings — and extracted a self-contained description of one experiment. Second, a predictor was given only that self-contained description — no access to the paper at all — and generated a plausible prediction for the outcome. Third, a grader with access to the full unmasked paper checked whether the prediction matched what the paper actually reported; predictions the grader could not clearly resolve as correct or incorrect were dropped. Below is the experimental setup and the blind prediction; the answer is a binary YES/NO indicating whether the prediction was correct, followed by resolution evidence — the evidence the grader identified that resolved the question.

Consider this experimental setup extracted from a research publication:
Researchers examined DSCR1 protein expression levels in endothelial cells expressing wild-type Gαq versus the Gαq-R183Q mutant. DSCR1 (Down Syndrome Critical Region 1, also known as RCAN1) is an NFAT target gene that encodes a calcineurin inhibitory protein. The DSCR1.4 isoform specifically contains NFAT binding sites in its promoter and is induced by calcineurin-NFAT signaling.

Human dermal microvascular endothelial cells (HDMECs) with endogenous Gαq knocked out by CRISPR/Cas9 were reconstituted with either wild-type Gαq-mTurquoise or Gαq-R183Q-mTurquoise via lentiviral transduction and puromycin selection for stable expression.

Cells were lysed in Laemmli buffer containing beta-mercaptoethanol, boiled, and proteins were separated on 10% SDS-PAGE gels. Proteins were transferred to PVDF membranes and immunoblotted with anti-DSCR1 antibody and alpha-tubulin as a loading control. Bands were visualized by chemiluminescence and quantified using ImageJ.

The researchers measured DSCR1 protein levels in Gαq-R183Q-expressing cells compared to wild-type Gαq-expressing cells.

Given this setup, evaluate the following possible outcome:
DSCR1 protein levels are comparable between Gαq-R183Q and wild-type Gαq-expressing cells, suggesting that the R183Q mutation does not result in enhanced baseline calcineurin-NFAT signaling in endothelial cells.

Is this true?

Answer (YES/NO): NO